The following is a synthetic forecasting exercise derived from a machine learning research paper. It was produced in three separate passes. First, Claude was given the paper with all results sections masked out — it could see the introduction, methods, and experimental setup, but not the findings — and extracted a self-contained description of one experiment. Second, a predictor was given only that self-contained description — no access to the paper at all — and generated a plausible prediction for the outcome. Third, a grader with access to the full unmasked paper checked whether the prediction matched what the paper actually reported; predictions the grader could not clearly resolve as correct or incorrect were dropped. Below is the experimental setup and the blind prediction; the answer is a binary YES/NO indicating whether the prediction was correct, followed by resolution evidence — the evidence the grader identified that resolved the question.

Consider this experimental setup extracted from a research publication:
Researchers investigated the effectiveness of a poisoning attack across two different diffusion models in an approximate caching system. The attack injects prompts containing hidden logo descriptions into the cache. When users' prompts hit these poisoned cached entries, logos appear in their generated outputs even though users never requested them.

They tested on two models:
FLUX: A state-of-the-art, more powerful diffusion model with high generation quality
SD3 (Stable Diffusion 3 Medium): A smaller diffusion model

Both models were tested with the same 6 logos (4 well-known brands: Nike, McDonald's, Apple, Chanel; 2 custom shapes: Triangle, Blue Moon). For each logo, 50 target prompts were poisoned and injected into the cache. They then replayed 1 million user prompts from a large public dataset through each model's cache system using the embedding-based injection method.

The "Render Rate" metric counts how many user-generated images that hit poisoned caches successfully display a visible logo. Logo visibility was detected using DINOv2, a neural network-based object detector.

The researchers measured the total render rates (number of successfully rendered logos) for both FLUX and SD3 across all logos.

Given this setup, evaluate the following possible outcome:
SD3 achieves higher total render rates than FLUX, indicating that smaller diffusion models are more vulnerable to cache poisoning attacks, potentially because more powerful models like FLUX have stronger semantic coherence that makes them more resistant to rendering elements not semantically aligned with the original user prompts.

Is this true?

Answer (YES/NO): NO